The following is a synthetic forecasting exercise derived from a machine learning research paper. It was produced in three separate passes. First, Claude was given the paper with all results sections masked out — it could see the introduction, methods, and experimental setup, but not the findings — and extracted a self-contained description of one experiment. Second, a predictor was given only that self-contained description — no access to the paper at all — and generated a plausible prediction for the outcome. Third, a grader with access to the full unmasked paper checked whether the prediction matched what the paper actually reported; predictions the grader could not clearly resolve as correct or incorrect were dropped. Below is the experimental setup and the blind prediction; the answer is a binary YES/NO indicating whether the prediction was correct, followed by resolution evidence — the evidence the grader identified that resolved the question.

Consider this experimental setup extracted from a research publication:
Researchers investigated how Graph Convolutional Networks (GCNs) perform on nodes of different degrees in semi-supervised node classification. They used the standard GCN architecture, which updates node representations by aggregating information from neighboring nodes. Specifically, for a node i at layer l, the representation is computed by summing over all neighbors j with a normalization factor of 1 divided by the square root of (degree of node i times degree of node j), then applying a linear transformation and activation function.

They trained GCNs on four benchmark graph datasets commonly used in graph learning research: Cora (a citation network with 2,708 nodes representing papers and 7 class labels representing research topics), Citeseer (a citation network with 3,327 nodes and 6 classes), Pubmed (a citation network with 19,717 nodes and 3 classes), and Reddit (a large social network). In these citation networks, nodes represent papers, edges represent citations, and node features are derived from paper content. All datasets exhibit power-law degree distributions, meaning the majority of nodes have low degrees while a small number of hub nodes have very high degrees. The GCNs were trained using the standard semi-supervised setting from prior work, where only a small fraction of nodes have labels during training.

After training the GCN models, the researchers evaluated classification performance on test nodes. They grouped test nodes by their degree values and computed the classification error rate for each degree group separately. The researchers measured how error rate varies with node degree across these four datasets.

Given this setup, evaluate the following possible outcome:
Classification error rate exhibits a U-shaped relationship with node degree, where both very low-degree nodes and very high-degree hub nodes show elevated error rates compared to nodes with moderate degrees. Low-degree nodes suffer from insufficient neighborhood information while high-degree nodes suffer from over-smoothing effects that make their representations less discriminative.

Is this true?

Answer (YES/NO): NO